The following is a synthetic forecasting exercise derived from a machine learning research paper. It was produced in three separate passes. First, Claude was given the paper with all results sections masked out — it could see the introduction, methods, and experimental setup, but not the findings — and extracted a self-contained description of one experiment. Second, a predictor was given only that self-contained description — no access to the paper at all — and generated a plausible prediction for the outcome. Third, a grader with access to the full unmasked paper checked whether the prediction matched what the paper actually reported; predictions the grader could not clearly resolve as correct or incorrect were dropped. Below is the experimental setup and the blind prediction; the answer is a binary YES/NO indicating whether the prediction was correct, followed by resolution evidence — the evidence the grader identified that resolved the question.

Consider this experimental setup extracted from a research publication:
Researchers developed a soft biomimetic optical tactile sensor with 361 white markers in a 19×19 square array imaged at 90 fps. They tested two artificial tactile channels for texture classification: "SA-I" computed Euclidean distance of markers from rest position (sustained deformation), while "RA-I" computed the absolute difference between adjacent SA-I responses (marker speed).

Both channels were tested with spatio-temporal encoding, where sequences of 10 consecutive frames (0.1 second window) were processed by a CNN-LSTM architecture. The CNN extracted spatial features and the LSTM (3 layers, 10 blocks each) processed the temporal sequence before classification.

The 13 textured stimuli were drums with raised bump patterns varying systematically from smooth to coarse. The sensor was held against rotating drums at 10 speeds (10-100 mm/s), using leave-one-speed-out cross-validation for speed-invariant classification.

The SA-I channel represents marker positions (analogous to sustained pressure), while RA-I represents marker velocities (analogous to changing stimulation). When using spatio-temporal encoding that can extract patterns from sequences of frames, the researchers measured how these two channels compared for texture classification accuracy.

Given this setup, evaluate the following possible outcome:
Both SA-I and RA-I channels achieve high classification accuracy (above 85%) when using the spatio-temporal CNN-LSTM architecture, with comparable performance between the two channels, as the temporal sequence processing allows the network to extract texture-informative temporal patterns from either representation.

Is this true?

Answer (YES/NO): NO